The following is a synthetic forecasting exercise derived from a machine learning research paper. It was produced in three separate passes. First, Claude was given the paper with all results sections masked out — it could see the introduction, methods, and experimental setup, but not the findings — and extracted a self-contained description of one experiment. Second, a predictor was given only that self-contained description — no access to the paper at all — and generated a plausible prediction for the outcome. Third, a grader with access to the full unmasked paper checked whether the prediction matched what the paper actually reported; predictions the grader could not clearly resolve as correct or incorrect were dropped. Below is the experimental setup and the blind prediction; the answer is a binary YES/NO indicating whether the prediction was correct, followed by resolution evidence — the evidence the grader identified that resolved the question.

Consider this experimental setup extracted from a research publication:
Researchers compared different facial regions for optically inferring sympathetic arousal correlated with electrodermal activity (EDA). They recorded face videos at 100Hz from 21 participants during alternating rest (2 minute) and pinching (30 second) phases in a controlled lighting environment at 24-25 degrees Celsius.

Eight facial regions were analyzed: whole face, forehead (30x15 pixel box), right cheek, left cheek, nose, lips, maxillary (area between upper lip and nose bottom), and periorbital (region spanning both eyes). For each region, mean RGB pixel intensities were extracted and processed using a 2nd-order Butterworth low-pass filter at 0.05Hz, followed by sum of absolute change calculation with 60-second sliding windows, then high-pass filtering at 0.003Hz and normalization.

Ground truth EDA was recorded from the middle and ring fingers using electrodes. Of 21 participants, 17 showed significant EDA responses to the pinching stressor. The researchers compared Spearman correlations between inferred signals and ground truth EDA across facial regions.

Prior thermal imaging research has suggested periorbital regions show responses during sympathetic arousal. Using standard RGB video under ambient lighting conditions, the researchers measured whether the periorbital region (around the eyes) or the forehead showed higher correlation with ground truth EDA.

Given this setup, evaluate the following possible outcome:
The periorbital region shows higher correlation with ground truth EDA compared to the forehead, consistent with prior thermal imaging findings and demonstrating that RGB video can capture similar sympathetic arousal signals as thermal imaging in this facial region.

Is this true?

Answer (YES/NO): NO